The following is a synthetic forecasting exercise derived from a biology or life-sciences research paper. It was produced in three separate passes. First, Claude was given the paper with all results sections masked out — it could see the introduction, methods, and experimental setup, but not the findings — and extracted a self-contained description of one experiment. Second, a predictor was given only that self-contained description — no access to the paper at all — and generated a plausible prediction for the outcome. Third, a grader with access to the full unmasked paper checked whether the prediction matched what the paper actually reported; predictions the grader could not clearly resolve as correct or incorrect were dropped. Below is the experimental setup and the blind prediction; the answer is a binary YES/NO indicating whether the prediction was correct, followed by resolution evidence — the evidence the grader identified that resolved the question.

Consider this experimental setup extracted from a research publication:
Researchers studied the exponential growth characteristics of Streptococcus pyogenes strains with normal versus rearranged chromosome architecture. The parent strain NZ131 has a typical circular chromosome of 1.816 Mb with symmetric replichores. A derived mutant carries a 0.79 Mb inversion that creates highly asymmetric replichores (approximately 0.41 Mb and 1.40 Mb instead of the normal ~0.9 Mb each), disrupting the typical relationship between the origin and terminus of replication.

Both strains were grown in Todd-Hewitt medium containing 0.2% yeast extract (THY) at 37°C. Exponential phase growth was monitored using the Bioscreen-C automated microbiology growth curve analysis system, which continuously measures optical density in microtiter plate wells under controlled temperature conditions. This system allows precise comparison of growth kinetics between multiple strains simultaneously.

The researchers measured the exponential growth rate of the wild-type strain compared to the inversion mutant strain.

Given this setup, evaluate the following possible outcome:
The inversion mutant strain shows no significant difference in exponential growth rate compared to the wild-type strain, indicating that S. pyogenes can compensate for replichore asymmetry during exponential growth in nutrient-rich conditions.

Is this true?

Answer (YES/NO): YES